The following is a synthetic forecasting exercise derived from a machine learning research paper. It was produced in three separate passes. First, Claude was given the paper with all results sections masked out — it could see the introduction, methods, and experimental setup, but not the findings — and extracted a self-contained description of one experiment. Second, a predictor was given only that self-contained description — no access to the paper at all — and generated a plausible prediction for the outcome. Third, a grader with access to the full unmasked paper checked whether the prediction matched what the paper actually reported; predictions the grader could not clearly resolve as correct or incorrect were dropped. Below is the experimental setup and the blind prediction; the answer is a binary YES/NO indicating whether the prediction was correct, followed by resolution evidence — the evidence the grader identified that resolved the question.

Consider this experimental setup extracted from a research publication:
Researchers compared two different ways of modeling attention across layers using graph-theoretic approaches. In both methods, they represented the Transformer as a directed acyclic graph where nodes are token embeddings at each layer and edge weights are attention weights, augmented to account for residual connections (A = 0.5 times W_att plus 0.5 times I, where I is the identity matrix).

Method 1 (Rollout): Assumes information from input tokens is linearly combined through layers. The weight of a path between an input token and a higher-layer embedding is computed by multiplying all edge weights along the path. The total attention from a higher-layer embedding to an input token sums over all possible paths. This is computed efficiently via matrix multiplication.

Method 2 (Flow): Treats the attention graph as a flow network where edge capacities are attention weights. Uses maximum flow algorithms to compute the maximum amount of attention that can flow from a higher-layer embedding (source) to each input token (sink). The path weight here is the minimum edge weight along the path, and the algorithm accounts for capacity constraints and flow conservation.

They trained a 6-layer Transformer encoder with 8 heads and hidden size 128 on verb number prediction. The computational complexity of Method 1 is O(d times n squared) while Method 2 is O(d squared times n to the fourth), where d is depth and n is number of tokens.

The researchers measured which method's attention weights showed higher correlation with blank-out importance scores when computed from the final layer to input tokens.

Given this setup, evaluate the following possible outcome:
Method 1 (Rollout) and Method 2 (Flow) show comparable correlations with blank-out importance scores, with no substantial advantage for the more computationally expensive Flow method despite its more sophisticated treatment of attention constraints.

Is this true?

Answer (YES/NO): NO